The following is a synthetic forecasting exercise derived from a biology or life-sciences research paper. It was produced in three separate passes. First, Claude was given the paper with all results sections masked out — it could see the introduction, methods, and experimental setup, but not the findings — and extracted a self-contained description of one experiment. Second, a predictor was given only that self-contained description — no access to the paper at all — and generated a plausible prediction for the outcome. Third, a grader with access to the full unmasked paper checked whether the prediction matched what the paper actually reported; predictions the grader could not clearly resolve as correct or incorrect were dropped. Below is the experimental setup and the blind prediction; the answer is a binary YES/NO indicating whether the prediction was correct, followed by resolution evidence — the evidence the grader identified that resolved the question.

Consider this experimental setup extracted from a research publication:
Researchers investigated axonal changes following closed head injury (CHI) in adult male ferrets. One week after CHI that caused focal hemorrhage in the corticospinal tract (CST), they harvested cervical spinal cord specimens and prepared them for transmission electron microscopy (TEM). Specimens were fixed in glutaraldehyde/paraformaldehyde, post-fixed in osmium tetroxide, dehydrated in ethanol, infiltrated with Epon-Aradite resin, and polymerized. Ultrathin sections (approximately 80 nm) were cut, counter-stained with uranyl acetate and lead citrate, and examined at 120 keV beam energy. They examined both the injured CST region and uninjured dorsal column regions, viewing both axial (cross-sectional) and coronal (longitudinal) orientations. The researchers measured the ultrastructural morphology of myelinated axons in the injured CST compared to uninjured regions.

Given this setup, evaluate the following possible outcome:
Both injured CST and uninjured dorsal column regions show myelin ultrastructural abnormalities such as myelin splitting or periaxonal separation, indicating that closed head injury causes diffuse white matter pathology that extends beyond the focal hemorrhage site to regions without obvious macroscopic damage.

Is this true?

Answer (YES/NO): NO